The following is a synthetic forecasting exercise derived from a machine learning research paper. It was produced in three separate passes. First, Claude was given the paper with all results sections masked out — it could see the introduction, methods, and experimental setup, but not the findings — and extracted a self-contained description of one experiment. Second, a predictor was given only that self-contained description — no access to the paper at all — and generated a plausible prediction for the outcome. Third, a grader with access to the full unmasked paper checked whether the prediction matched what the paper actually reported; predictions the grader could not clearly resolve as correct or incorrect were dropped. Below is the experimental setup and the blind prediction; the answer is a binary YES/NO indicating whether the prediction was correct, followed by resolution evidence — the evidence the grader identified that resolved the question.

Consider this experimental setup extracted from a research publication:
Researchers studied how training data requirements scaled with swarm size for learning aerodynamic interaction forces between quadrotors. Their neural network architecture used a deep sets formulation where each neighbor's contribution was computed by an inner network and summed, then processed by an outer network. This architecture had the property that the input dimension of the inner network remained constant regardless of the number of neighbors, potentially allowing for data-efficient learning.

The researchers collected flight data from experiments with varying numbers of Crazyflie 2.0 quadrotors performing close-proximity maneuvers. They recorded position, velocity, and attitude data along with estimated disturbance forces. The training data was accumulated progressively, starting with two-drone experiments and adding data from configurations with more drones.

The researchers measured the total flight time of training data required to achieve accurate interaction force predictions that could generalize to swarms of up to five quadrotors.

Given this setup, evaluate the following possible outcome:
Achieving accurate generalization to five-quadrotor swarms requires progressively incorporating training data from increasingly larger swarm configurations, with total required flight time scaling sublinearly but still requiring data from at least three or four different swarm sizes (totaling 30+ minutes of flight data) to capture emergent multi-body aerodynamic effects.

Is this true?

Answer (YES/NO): YES